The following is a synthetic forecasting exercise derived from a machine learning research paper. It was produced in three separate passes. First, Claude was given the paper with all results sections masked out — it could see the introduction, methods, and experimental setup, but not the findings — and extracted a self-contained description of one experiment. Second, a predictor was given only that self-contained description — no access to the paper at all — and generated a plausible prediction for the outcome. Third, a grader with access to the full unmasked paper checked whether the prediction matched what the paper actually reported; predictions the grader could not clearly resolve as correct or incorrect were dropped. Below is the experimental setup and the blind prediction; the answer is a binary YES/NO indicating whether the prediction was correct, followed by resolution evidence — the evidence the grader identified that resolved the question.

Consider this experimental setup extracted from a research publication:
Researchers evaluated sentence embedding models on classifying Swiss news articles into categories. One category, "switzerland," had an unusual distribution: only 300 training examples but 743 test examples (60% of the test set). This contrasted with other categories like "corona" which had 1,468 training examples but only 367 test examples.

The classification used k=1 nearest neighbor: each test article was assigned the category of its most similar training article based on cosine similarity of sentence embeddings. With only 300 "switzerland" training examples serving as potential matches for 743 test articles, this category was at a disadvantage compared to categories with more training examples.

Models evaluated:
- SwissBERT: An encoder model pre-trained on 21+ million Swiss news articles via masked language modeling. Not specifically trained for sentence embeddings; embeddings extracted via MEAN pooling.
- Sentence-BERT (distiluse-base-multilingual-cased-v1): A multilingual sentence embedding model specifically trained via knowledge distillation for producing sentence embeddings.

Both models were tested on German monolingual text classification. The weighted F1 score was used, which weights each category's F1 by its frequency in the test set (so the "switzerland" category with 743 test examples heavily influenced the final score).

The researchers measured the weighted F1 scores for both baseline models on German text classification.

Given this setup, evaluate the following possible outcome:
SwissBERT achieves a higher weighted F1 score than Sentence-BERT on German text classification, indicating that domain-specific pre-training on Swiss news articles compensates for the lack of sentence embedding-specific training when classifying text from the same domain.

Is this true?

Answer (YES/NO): YES